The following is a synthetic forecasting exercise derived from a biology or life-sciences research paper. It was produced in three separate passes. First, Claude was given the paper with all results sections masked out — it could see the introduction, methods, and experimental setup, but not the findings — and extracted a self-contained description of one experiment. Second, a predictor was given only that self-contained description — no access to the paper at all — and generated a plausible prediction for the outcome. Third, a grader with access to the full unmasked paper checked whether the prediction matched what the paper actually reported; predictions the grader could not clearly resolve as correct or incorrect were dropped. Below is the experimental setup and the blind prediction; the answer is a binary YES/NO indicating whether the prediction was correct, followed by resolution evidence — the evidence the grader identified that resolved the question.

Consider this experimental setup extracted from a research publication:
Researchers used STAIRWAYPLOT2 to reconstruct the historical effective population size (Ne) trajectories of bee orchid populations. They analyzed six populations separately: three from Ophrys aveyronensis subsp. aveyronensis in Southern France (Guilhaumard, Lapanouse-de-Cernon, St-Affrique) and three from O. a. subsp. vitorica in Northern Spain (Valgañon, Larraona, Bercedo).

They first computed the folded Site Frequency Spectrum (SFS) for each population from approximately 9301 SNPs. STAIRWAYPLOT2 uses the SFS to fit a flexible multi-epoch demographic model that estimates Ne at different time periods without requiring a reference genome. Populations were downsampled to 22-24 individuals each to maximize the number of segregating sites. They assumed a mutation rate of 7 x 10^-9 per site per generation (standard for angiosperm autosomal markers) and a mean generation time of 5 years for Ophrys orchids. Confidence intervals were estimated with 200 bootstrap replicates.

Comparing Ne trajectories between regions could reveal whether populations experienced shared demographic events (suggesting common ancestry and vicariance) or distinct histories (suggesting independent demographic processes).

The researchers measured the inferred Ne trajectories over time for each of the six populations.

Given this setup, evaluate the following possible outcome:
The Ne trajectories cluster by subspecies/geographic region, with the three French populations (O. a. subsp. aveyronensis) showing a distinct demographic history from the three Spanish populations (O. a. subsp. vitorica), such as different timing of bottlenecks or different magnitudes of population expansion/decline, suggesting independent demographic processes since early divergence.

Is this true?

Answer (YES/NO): NO